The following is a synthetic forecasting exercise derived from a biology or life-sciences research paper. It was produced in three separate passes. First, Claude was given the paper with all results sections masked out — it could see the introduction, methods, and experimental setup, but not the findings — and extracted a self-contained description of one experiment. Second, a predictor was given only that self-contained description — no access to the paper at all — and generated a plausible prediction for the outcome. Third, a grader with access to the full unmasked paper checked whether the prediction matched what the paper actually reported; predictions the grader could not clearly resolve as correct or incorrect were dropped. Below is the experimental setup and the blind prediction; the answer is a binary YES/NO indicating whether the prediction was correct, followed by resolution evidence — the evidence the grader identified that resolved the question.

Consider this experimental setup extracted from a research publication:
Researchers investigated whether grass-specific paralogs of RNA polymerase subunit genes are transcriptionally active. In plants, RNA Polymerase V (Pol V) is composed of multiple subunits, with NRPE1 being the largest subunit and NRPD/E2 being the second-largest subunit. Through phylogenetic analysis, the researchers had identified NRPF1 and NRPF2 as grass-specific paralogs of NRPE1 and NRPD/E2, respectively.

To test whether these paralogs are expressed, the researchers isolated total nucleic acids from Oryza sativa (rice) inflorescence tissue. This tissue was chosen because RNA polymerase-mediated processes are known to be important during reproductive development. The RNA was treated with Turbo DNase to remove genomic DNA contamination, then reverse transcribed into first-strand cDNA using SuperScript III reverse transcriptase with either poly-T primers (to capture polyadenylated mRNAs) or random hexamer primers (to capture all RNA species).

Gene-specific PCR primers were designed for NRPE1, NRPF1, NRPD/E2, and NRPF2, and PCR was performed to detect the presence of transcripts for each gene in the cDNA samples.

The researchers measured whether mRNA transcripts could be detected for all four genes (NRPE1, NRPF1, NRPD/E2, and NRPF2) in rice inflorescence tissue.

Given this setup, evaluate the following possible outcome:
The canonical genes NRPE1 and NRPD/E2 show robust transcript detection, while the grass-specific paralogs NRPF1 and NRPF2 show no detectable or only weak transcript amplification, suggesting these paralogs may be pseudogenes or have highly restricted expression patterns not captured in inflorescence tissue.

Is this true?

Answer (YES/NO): NO